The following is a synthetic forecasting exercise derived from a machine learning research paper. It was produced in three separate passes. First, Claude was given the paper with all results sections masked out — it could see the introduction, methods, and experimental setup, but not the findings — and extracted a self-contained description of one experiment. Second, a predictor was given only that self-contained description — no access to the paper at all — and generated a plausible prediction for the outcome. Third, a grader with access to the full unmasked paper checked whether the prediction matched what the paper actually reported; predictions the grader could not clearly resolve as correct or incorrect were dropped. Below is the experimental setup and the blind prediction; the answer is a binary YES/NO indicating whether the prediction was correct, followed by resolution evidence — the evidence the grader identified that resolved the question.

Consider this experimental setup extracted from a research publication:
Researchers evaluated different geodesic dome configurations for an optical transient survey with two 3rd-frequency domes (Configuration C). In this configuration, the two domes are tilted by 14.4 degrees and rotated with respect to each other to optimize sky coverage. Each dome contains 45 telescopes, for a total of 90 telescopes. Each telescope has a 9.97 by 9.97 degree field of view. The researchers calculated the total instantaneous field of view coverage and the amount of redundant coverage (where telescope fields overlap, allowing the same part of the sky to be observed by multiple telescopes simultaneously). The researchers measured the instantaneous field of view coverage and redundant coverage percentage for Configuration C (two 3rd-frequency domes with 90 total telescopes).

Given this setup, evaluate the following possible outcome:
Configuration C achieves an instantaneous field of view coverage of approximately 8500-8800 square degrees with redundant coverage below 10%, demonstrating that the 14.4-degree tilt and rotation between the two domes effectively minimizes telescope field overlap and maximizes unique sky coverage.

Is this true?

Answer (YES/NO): NO